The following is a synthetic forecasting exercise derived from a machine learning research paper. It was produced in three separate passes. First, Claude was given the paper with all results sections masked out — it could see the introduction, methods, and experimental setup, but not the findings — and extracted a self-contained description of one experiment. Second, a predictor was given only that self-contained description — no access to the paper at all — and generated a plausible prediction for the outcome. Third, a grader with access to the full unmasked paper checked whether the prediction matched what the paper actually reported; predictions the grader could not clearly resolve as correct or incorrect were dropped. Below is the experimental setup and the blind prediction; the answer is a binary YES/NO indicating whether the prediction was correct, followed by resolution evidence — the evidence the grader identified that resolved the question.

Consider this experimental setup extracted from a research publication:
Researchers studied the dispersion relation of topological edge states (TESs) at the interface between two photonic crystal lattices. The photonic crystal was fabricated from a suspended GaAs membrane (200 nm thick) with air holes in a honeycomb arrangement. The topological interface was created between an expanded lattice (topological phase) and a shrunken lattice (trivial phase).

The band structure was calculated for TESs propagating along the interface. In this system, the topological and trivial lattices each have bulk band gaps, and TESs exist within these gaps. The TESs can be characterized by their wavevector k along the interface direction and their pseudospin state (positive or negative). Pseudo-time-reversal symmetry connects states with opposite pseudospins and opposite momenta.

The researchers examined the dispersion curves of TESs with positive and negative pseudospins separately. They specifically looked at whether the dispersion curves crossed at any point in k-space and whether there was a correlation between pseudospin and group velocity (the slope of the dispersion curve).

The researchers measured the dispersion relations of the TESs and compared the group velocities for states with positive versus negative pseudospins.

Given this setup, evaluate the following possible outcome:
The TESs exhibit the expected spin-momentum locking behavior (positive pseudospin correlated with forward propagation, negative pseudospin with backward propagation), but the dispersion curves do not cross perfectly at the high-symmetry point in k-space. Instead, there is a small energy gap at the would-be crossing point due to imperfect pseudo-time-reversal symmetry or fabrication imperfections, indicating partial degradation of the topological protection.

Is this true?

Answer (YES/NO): NO